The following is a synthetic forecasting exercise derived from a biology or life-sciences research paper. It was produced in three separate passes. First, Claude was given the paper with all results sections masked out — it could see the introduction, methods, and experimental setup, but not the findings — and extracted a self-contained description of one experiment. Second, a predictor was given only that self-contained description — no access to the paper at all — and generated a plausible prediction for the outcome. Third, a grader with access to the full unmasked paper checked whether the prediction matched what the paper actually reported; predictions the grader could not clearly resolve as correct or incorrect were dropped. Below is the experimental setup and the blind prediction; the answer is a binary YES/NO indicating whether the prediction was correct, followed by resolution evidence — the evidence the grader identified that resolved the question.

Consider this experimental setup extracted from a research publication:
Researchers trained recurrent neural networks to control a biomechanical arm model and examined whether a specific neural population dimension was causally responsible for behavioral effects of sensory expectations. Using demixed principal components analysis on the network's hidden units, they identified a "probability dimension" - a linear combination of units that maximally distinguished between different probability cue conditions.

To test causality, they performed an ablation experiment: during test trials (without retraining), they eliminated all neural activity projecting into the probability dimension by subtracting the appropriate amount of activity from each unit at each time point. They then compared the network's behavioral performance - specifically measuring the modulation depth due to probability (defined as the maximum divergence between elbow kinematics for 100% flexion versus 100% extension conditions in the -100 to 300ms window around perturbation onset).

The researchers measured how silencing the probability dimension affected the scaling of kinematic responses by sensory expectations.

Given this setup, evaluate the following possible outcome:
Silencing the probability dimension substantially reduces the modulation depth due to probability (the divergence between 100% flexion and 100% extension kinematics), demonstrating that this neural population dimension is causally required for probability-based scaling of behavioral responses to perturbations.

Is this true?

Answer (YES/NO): YES